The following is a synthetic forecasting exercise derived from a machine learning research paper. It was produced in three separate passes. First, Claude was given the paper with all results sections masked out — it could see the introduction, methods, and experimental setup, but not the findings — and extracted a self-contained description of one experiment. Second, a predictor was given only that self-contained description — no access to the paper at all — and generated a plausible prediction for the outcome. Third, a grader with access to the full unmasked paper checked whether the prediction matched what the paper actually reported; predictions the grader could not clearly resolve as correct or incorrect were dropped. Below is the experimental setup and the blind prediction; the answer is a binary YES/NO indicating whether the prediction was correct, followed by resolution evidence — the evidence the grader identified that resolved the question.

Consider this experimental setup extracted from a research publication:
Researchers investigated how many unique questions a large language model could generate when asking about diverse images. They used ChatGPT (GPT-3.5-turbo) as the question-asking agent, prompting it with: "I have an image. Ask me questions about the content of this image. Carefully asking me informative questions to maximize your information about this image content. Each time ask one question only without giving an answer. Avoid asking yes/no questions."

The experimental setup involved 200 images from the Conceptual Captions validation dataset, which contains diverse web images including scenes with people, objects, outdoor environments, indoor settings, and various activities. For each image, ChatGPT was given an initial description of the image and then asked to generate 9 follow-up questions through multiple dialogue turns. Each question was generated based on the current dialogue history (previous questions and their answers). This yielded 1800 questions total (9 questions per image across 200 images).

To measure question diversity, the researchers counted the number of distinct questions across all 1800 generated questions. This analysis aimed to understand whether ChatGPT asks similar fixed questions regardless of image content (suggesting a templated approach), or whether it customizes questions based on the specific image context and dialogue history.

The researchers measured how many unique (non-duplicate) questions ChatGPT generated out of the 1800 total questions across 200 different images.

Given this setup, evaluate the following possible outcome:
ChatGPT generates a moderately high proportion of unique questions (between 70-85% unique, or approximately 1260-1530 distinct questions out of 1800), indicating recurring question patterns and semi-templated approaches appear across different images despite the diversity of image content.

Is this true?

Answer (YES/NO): YES